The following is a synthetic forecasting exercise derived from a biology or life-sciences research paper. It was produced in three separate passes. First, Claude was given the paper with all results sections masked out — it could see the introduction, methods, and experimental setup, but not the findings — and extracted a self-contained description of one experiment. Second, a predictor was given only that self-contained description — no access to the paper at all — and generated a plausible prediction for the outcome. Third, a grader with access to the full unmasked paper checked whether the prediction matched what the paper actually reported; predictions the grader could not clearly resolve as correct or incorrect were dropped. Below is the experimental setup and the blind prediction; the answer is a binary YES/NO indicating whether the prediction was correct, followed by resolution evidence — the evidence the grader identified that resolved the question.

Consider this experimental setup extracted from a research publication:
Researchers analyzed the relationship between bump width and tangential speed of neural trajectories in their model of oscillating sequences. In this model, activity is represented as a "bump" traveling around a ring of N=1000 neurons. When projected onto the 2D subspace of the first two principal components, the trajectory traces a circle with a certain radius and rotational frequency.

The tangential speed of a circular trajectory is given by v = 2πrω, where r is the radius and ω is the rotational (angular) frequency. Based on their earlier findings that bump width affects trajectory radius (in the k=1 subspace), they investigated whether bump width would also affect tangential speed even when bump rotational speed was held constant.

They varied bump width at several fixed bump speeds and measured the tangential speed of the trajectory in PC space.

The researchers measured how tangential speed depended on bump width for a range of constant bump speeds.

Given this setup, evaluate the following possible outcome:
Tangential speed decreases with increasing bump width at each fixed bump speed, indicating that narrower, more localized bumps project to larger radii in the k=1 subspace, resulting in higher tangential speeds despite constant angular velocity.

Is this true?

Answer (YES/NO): NO